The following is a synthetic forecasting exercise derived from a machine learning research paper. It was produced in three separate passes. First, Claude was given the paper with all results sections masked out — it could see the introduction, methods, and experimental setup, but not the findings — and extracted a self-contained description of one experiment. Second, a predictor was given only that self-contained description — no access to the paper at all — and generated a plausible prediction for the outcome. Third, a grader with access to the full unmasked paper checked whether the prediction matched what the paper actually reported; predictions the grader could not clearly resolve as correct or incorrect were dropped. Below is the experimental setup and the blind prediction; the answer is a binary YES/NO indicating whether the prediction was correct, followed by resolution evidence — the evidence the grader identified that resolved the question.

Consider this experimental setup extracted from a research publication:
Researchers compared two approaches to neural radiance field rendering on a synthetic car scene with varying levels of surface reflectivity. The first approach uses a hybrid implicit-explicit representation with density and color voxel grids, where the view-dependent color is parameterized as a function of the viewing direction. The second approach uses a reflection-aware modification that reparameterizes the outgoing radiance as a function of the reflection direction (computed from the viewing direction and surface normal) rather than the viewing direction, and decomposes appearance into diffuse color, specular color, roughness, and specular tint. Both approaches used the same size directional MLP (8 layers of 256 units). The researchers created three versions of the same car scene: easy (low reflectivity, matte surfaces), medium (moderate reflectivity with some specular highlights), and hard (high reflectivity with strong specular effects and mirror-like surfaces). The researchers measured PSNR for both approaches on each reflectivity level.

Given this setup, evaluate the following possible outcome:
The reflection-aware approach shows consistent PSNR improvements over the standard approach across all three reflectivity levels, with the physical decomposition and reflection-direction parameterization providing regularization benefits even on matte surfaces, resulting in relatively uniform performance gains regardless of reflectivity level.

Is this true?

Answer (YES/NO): NO